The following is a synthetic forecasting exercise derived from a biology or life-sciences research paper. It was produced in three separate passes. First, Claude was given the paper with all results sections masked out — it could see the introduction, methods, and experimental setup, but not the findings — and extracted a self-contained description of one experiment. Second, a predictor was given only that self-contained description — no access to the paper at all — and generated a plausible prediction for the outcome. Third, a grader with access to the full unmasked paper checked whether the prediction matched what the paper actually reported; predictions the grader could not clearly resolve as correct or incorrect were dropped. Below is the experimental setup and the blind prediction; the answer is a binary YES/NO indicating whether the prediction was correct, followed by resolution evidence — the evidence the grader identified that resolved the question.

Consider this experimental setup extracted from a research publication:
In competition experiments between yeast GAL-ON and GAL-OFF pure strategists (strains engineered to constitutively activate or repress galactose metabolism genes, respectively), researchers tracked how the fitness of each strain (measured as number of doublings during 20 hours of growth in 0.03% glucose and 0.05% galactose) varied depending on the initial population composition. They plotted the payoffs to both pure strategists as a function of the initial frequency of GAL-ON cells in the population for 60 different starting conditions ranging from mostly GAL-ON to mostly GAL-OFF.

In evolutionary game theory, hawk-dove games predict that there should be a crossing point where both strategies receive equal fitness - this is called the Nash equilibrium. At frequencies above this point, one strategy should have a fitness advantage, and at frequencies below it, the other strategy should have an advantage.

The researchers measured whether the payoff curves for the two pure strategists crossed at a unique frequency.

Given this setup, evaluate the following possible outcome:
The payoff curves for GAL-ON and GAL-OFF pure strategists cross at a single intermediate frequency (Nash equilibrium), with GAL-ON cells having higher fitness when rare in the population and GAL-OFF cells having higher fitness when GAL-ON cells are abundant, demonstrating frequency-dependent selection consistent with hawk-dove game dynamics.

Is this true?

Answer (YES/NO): YES